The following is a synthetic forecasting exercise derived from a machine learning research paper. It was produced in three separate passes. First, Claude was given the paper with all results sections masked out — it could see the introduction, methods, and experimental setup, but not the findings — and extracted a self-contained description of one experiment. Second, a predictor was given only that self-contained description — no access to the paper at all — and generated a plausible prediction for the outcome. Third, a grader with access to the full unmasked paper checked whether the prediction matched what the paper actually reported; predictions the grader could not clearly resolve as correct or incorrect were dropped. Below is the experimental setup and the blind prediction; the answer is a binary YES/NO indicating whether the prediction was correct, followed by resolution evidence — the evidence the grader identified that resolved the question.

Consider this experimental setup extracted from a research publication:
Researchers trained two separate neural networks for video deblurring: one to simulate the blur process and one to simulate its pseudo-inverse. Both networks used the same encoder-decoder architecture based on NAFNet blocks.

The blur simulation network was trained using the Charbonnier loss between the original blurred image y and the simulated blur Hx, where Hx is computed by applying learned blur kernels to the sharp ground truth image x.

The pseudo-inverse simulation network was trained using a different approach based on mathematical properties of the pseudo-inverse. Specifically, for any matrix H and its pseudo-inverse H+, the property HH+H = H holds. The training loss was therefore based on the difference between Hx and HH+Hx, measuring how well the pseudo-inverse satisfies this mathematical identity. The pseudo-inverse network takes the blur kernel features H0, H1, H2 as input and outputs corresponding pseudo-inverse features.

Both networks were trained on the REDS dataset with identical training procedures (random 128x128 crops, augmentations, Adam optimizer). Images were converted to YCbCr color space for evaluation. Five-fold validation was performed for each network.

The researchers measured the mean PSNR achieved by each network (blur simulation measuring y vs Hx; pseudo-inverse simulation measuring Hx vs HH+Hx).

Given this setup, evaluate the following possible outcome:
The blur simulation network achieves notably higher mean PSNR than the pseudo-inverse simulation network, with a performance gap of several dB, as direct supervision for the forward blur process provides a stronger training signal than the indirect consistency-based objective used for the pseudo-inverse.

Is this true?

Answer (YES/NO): NO